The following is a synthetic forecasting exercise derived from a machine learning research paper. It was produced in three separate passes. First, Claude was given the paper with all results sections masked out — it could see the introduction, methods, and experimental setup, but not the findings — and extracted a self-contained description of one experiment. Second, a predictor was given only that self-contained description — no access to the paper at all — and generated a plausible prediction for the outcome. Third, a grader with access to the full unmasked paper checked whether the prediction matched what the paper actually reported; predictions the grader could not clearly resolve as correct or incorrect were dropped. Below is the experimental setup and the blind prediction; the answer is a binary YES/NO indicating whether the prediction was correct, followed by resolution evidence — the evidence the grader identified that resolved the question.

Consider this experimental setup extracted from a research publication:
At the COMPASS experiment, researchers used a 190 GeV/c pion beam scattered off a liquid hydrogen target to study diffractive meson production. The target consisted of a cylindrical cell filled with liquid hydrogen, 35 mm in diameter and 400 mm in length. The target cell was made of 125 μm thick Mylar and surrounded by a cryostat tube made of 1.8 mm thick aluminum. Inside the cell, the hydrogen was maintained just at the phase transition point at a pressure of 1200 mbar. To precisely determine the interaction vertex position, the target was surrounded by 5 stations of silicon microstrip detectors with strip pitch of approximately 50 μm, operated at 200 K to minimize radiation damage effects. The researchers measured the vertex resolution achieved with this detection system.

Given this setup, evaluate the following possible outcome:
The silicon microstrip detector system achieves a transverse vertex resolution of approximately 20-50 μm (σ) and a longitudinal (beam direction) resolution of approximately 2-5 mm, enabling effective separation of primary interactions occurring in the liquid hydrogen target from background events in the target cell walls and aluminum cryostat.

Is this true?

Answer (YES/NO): NO